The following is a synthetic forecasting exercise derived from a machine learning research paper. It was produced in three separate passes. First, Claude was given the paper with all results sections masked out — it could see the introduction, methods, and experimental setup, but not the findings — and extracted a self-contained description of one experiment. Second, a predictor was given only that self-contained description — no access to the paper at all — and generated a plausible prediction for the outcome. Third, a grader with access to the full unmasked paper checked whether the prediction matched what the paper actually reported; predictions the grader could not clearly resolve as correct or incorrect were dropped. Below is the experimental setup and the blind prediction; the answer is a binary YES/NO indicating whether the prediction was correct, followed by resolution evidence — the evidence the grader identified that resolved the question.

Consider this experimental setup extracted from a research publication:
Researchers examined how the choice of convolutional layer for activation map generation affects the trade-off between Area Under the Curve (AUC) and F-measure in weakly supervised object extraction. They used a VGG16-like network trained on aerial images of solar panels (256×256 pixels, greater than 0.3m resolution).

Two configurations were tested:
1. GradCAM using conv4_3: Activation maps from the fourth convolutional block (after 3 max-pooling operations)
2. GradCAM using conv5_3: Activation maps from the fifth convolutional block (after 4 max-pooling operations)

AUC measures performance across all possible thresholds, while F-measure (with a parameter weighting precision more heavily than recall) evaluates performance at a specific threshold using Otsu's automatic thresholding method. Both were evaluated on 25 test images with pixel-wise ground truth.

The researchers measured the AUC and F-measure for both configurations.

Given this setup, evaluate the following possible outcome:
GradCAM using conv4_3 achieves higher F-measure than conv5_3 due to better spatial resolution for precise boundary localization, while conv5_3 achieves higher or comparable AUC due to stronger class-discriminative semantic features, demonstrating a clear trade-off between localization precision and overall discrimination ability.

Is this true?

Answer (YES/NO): NO